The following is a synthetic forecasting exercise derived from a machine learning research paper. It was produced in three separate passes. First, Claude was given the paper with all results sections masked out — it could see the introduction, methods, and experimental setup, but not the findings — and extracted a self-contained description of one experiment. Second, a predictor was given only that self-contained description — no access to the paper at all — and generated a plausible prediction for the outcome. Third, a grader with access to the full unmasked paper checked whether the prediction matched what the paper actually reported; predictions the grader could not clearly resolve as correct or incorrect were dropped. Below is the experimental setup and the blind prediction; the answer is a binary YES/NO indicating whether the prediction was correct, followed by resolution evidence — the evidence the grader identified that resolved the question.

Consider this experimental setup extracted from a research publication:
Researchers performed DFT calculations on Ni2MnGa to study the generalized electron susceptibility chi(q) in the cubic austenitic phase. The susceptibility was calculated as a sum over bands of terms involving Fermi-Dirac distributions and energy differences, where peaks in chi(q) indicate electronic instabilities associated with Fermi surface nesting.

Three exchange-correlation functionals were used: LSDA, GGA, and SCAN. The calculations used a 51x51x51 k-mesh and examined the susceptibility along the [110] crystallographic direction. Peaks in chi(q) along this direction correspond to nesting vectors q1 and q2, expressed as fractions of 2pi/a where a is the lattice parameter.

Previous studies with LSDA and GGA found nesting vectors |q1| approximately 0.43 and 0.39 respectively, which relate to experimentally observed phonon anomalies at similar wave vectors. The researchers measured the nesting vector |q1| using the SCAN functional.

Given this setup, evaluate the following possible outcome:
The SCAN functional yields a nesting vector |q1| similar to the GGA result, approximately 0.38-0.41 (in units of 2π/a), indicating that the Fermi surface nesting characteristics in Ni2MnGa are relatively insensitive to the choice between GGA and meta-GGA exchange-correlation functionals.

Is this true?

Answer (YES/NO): NO